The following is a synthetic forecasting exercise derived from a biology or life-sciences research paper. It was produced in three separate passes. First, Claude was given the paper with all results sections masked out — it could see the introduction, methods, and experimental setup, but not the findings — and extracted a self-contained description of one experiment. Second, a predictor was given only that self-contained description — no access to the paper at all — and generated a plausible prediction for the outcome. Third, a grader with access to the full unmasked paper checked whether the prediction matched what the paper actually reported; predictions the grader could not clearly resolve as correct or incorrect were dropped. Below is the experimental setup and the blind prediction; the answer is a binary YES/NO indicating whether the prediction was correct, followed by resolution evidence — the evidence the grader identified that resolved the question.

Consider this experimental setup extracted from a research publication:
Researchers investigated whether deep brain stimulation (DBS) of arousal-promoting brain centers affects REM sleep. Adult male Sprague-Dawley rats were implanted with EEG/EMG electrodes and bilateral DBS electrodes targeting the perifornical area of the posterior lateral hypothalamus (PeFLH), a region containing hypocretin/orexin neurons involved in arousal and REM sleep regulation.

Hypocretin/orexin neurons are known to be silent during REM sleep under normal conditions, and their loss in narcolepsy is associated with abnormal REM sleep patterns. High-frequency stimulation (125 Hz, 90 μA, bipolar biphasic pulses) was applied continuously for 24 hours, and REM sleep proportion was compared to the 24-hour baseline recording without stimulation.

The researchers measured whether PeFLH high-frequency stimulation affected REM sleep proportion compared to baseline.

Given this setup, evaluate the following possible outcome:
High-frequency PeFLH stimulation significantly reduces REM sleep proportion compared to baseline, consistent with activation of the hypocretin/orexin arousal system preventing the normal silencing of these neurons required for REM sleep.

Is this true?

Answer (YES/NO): NO